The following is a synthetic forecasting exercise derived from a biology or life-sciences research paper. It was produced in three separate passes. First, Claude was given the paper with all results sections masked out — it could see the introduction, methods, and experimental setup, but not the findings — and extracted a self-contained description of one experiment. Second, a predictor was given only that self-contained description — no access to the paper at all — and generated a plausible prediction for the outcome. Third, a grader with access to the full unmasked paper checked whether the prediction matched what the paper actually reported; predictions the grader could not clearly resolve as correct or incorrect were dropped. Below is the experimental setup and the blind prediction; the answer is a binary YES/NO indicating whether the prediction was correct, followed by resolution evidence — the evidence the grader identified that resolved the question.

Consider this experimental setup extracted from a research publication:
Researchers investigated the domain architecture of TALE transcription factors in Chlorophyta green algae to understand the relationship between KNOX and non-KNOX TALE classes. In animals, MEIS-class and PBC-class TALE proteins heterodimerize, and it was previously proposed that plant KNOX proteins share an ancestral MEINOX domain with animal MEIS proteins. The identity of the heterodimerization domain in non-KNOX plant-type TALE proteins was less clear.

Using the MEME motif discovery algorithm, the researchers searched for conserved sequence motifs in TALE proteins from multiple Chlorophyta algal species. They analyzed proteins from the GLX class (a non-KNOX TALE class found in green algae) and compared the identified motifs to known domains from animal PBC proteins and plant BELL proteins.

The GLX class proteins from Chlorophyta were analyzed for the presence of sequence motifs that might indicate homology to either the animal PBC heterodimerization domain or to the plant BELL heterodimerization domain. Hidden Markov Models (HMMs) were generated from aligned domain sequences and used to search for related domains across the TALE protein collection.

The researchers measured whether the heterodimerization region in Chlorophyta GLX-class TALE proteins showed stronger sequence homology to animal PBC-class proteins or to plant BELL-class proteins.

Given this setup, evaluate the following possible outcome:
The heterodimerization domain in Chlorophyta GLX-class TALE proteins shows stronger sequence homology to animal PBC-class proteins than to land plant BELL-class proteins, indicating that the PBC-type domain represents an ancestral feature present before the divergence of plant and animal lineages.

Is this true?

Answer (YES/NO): YES